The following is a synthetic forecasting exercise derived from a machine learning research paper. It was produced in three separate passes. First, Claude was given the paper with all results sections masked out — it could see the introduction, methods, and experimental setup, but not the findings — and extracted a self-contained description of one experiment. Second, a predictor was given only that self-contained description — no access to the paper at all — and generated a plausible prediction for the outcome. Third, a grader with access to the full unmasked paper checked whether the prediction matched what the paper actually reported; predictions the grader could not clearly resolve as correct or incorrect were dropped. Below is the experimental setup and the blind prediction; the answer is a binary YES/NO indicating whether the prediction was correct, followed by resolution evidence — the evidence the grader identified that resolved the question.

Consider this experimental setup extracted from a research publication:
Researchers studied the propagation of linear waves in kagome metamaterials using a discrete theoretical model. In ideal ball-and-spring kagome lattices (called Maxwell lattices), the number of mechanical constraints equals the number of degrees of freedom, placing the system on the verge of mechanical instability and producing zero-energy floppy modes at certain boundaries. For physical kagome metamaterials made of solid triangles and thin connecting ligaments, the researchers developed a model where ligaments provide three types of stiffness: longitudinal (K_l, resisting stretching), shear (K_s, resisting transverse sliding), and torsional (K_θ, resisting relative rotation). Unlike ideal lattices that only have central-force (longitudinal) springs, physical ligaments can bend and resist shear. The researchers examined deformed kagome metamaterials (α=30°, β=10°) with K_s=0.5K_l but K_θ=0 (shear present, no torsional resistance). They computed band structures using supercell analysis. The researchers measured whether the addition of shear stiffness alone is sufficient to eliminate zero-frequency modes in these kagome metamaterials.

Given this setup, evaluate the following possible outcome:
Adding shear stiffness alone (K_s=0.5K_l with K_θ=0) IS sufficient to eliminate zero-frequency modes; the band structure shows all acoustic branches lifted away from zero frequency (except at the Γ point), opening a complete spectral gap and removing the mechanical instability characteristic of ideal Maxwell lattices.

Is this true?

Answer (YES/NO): NO